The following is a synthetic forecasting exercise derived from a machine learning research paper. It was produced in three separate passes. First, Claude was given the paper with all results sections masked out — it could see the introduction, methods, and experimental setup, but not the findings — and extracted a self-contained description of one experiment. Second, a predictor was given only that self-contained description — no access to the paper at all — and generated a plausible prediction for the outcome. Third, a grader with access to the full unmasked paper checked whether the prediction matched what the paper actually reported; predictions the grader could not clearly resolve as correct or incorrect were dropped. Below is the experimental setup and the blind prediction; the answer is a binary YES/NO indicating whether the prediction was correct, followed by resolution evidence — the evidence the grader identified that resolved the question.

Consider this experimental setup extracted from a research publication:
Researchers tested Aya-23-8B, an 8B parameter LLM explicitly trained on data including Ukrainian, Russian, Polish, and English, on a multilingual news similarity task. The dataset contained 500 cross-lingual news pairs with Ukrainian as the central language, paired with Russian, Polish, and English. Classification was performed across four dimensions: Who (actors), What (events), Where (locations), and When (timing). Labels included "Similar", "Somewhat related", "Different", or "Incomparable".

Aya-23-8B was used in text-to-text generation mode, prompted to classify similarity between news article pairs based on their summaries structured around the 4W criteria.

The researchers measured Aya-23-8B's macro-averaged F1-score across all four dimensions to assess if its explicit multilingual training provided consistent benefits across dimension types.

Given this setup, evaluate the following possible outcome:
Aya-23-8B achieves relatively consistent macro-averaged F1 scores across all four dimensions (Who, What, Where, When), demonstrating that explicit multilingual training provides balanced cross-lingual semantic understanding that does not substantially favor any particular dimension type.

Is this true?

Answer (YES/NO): NO